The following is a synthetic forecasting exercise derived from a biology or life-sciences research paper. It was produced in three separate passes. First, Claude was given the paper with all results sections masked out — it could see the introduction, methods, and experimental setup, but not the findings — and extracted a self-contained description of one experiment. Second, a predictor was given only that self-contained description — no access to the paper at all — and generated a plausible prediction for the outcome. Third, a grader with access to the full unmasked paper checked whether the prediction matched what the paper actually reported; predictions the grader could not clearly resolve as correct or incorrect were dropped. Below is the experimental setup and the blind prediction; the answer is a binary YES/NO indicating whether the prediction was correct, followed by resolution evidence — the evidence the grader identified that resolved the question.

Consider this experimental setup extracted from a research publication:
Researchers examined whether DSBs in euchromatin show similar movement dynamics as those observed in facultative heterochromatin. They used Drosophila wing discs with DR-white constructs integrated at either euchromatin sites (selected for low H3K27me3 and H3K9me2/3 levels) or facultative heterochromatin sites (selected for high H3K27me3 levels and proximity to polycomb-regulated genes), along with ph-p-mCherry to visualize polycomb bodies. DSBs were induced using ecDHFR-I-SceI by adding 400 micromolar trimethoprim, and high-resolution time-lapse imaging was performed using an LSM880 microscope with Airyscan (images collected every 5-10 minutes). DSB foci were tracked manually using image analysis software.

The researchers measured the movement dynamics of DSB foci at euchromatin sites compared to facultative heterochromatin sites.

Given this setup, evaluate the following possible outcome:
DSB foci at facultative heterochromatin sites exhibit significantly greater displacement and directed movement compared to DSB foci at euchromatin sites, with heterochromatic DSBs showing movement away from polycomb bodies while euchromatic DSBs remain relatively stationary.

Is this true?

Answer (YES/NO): YES